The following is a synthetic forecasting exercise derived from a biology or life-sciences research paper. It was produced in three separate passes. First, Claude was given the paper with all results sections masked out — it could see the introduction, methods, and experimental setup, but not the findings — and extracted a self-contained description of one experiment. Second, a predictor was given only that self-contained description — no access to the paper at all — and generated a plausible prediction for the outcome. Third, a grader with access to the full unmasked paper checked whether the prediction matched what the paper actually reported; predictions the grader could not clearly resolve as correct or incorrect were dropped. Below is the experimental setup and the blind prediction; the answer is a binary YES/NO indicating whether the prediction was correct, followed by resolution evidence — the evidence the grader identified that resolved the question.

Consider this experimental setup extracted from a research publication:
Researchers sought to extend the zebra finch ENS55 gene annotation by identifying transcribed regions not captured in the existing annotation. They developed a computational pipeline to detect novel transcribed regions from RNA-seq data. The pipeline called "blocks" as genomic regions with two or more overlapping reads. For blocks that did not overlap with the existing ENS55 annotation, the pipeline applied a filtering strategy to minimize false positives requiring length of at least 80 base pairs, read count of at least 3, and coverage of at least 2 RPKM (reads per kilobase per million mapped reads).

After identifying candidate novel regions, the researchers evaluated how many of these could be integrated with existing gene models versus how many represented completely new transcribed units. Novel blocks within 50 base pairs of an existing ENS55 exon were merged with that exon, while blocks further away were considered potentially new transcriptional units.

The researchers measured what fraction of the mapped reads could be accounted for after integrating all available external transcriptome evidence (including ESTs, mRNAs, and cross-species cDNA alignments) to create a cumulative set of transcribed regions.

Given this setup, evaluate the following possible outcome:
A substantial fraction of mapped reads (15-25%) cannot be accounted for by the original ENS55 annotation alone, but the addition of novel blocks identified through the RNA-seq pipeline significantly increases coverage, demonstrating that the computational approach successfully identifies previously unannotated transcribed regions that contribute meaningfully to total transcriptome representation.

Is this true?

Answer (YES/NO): NO